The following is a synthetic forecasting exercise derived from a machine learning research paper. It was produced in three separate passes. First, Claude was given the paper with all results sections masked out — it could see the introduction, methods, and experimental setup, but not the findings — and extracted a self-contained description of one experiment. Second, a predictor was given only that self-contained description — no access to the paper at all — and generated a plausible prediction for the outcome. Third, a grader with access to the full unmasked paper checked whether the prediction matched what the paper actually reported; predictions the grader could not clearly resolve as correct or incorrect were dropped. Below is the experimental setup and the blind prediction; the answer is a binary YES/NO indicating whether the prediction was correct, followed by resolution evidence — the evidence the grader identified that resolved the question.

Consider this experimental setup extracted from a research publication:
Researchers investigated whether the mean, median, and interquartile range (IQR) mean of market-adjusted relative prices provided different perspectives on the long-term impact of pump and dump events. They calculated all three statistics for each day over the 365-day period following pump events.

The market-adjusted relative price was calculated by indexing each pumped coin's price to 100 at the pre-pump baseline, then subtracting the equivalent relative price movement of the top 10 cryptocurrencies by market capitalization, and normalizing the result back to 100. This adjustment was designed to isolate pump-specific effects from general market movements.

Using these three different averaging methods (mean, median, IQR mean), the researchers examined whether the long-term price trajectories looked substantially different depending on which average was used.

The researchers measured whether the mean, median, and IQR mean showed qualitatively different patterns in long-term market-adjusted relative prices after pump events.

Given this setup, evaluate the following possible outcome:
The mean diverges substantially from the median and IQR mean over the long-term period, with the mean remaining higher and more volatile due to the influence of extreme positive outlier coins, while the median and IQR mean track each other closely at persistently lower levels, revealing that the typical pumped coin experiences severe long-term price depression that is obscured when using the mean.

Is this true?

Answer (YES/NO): NO